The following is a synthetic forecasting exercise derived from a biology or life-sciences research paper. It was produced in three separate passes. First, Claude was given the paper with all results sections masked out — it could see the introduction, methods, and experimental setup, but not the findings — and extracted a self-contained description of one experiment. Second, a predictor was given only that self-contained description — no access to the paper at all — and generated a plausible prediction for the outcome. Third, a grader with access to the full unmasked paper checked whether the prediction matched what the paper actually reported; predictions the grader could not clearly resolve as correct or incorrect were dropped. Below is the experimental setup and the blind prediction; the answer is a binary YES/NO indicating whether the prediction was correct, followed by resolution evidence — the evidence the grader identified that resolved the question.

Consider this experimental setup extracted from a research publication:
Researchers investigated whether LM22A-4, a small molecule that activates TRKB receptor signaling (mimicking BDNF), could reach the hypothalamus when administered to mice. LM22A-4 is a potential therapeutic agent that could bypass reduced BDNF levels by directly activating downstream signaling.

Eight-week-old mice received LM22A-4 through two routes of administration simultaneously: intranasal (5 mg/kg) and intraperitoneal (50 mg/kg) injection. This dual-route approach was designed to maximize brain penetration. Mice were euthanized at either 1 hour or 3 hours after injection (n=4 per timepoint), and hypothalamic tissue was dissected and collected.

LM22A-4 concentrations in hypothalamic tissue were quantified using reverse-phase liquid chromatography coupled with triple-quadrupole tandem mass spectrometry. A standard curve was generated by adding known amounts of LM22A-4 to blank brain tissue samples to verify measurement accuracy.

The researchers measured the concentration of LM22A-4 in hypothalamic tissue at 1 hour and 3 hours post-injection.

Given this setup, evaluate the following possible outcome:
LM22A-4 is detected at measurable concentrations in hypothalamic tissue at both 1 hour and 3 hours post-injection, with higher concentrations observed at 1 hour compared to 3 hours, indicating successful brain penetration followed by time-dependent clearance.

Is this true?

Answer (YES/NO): YES